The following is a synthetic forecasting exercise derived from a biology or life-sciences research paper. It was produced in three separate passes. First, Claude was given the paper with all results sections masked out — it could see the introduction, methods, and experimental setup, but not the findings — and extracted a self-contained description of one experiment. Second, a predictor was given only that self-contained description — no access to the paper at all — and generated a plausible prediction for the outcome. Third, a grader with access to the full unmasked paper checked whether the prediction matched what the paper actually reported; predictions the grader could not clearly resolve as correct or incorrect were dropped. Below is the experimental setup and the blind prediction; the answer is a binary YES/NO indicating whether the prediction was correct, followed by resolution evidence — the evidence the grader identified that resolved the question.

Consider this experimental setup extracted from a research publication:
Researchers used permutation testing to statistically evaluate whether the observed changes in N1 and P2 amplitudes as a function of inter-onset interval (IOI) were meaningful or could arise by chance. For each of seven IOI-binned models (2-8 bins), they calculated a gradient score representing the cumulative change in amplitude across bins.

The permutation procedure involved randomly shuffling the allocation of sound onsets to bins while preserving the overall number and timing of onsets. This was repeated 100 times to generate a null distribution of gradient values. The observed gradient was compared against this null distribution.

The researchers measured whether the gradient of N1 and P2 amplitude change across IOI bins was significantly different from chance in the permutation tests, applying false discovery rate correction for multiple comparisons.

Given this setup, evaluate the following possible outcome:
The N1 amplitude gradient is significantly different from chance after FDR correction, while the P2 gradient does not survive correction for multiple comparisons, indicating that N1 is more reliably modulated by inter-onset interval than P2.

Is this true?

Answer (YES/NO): NO